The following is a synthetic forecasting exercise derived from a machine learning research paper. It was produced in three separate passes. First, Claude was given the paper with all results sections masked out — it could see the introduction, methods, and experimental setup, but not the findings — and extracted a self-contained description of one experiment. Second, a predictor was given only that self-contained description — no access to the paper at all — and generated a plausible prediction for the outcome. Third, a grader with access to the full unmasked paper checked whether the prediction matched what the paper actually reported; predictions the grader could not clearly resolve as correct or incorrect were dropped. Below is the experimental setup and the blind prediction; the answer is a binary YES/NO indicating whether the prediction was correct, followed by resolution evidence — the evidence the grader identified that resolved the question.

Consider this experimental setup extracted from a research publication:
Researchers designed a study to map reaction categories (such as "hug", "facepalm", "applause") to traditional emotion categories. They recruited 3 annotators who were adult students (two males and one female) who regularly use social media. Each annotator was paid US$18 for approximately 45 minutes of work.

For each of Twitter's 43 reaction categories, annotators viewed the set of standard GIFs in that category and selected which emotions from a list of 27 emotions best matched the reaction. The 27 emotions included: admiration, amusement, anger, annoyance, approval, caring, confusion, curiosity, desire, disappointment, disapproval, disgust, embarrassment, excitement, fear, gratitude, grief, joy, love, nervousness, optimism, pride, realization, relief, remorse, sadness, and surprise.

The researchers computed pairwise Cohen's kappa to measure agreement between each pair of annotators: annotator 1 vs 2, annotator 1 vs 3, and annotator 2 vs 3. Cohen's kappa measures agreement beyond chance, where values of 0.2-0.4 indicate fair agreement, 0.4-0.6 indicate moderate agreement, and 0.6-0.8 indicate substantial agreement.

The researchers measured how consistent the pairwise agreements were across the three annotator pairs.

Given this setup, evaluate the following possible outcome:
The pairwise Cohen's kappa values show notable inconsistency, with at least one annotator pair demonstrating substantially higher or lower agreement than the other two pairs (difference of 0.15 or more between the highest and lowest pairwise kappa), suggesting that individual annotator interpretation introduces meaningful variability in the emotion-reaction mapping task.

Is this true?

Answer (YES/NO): NO